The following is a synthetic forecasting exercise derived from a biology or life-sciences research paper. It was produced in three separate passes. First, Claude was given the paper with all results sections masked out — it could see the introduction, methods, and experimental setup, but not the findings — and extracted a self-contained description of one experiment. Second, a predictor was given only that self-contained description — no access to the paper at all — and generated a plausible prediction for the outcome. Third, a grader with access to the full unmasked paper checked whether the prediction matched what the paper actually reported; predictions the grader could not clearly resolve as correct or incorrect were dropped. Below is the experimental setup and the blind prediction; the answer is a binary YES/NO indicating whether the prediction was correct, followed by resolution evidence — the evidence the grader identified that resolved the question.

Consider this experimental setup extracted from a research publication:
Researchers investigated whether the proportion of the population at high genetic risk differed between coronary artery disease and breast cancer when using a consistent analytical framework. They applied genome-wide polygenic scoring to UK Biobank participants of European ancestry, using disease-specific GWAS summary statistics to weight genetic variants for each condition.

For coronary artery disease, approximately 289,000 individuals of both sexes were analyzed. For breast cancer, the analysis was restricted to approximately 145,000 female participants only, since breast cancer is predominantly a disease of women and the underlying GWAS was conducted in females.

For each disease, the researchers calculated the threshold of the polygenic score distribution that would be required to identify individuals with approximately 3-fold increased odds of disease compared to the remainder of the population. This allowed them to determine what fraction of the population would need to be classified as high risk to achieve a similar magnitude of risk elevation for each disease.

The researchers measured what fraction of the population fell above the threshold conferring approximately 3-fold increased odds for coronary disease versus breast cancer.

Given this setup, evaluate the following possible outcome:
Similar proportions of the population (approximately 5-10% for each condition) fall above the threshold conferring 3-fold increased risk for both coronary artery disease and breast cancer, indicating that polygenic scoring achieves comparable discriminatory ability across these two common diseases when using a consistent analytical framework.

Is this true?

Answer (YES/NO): NO